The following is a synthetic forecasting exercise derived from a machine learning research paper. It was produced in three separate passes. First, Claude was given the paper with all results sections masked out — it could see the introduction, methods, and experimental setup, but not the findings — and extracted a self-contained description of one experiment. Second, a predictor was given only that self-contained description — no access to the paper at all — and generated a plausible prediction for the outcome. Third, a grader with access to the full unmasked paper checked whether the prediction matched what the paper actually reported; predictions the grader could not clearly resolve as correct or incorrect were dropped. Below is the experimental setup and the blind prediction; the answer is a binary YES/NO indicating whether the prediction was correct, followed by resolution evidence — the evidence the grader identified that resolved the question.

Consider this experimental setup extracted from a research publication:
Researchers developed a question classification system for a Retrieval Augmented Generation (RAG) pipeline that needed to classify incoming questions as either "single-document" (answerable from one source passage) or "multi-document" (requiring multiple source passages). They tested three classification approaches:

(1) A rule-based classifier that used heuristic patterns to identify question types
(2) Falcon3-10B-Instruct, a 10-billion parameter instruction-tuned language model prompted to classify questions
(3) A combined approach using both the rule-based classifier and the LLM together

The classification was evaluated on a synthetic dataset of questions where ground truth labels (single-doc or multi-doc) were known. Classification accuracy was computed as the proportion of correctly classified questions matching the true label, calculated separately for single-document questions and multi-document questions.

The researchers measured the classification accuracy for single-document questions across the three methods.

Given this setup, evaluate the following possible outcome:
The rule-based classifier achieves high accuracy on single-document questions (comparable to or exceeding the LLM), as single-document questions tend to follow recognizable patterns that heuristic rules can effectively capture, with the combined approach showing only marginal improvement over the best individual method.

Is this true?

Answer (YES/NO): NO